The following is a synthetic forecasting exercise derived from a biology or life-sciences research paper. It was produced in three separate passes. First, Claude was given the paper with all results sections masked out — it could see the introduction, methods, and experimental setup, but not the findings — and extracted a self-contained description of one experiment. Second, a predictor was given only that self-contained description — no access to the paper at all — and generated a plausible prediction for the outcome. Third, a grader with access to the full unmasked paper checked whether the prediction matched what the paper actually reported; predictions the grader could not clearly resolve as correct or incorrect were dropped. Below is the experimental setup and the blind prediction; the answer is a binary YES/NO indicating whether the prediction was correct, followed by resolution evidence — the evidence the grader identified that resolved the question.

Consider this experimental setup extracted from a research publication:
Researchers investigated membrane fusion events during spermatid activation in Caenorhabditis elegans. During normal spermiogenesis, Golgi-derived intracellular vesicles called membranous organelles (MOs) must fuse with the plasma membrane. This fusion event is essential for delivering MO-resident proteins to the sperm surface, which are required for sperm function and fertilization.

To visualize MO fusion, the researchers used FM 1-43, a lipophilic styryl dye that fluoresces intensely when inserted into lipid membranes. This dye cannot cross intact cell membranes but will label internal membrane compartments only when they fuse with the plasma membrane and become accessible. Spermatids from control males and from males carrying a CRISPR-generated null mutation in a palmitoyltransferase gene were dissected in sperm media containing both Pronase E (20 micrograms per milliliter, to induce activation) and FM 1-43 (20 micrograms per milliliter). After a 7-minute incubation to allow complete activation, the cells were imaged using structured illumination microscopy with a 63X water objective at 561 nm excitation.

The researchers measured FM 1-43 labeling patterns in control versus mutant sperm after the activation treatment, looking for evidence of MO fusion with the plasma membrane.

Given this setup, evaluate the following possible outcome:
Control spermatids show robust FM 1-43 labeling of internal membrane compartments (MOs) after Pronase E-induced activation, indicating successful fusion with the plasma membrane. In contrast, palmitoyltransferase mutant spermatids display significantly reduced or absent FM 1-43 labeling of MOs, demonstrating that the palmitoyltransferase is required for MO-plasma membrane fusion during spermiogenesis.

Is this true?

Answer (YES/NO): YES